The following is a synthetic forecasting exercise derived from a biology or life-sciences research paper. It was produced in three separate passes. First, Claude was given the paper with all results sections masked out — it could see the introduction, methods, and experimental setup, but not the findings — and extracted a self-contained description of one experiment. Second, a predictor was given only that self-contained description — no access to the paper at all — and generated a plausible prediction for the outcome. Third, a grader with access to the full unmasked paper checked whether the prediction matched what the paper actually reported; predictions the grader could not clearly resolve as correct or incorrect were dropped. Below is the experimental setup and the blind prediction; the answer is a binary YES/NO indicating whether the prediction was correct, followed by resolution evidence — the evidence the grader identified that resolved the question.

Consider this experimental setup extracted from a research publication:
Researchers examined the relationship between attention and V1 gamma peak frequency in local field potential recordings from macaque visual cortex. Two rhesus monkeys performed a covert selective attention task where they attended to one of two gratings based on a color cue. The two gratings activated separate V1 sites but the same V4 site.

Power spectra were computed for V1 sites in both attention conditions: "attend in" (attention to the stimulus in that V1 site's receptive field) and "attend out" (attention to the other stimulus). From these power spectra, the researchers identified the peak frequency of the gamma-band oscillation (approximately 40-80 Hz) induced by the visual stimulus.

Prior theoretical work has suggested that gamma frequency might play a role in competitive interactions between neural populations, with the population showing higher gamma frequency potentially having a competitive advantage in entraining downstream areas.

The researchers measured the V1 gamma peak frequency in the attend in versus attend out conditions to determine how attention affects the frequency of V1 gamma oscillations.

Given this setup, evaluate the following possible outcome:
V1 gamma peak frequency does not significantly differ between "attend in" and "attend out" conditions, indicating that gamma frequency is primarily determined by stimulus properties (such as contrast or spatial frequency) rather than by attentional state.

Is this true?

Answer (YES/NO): NO